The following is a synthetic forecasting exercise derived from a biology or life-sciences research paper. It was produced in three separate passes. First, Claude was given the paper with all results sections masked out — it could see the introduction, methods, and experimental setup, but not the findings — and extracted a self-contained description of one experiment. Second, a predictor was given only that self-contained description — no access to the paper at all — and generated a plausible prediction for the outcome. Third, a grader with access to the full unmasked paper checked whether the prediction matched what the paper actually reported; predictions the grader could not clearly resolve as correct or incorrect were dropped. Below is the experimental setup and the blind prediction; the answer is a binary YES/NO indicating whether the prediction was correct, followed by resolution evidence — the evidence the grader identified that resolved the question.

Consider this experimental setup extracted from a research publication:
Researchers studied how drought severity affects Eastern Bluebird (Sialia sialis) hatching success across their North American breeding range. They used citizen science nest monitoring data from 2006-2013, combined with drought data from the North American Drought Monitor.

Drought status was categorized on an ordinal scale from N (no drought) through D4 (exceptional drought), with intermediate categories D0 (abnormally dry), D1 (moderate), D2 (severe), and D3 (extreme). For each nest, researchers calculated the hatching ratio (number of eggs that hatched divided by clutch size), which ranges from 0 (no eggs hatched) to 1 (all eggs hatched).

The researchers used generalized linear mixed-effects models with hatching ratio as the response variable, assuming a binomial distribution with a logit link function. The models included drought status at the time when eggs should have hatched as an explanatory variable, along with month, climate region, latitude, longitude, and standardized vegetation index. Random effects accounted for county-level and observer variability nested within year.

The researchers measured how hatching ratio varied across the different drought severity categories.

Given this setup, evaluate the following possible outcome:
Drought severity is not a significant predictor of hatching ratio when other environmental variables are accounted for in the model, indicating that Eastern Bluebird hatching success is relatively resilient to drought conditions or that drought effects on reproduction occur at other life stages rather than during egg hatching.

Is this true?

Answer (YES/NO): NO